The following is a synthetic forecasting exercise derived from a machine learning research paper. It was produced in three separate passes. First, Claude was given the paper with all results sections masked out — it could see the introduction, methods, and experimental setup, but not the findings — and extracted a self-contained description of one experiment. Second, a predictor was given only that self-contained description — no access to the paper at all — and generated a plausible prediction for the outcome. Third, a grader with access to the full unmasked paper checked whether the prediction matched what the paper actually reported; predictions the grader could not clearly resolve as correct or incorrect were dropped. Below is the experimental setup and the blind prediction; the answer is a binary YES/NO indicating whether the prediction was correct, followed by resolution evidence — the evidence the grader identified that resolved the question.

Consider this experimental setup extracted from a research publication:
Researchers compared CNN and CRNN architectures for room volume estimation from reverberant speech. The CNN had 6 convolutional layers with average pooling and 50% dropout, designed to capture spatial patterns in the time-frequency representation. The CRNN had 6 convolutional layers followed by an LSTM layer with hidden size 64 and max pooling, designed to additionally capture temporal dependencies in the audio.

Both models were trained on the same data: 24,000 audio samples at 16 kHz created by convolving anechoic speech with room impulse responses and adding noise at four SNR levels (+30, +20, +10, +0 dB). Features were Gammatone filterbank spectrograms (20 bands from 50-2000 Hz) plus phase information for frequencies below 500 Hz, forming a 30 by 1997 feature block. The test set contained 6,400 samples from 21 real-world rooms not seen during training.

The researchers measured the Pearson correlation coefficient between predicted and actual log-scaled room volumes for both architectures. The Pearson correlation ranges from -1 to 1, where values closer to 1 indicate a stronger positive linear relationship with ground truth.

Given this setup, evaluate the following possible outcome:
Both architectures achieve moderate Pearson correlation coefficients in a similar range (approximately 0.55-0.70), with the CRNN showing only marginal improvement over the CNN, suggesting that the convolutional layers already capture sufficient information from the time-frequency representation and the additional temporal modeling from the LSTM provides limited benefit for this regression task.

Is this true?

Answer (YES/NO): NO